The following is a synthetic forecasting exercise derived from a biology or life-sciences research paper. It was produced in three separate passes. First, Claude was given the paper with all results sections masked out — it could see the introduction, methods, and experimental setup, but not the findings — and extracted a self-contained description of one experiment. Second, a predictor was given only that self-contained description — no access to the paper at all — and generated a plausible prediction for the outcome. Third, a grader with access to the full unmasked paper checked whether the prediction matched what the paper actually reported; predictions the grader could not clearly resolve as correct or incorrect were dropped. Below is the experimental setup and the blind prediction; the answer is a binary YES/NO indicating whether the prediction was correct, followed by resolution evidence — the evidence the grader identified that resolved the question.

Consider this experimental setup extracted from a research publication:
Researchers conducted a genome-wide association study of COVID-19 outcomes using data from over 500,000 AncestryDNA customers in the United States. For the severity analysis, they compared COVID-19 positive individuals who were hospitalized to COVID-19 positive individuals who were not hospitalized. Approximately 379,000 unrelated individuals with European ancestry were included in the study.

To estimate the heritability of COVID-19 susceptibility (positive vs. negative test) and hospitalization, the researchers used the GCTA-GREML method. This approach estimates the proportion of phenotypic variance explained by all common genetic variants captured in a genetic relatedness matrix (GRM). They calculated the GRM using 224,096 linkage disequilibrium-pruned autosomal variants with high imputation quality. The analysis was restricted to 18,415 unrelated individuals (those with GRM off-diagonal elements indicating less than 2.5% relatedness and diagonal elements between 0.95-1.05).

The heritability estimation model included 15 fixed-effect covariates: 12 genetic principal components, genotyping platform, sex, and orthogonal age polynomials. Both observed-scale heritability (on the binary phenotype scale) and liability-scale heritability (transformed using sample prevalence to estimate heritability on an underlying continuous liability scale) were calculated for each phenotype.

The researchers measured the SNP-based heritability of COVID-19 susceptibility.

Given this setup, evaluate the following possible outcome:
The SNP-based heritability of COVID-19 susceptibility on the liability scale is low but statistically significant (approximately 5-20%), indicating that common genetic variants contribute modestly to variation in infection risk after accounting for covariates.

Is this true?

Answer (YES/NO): NO